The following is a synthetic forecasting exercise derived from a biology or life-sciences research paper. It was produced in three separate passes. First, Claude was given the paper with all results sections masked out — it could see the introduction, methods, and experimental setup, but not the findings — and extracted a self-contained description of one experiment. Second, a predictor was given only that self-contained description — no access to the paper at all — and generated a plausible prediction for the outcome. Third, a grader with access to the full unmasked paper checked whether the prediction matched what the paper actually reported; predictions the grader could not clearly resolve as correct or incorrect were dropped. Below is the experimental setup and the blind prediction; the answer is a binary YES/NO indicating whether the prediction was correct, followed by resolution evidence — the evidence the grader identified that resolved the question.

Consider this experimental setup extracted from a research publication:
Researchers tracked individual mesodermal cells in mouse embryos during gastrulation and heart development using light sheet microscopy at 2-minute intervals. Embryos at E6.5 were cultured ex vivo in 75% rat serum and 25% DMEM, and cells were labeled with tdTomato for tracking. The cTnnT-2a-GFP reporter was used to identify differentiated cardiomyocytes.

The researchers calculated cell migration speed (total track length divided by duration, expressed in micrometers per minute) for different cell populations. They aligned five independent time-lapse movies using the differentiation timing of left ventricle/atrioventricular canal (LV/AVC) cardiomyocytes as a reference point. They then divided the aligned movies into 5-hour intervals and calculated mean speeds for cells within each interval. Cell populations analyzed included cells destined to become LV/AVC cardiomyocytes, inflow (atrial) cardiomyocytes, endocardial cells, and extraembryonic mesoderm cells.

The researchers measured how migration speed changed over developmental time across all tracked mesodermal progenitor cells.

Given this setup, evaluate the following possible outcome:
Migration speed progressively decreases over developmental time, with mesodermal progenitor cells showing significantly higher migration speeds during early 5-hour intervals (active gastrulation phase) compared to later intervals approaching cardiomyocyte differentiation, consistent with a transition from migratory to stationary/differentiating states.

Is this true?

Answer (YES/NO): NO